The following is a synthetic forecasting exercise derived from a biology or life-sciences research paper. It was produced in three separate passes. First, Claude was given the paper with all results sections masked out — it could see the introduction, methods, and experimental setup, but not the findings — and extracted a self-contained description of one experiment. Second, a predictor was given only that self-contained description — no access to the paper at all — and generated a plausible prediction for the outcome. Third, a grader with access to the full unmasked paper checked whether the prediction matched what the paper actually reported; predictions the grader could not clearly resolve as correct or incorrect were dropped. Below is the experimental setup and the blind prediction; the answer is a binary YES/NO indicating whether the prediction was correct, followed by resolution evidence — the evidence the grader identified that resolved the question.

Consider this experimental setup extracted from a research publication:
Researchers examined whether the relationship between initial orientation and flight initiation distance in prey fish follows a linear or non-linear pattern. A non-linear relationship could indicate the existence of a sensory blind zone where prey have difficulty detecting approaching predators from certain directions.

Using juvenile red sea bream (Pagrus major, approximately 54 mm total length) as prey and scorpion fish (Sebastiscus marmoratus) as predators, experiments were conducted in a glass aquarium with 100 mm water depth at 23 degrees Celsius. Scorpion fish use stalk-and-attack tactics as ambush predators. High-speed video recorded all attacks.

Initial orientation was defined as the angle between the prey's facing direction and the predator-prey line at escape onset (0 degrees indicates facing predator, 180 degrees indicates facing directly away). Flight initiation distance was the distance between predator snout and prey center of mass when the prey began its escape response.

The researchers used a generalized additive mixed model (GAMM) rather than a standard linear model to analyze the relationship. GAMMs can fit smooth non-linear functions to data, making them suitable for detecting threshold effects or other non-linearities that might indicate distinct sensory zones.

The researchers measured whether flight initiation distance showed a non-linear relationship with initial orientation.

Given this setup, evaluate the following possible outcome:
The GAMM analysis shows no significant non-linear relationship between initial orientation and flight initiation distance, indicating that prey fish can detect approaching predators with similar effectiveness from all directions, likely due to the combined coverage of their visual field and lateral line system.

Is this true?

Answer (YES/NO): NO